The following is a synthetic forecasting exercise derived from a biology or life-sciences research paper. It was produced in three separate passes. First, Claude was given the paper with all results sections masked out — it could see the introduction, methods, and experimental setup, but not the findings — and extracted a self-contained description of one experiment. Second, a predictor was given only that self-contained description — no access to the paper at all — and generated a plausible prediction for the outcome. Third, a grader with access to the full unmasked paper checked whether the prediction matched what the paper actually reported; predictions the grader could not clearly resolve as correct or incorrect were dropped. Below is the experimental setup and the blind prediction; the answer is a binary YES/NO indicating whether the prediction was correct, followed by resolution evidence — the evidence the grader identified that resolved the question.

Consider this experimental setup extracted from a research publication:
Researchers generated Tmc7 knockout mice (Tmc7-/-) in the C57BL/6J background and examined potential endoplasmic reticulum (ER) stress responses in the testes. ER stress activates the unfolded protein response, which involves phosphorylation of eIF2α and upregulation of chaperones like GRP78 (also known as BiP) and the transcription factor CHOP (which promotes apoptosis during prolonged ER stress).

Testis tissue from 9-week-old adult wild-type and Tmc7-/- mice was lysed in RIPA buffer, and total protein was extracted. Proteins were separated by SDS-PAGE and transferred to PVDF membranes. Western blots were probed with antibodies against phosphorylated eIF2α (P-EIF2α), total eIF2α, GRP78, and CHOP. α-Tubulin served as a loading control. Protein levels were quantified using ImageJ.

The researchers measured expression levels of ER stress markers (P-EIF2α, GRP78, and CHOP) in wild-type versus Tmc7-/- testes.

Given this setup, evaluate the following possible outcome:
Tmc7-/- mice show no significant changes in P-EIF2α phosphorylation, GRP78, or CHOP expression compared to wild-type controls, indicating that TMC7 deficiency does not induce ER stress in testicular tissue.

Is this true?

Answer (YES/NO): NO